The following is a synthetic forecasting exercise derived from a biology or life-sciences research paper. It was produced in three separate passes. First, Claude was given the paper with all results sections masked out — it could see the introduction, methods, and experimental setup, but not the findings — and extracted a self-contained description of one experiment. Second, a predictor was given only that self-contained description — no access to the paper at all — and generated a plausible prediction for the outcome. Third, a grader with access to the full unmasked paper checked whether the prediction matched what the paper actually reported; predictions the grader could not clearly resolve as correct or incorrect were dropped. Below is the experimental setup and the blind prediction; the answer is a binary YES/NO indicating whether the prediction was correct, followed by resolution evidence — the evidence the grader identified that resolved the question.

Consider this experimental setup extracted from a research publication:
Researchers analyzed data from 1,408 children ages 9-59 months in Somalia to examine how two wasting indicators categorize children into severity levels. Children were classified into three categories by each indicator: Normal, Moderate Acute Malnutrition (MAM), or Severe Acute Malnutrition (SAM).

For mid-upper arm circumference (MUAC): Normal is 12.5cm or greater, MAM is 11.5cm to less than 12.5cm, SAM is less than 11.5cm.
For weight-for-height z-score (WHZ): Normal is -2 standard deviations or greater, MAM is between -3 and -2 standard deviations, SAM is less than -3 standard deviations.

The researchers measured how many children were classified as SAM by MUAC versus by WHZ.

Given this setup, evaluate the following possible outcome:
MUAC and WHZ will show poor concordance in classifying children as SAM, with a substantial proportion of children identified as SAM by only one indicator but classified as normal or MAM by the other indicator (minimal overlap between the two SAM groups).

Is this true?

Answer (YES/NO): YES